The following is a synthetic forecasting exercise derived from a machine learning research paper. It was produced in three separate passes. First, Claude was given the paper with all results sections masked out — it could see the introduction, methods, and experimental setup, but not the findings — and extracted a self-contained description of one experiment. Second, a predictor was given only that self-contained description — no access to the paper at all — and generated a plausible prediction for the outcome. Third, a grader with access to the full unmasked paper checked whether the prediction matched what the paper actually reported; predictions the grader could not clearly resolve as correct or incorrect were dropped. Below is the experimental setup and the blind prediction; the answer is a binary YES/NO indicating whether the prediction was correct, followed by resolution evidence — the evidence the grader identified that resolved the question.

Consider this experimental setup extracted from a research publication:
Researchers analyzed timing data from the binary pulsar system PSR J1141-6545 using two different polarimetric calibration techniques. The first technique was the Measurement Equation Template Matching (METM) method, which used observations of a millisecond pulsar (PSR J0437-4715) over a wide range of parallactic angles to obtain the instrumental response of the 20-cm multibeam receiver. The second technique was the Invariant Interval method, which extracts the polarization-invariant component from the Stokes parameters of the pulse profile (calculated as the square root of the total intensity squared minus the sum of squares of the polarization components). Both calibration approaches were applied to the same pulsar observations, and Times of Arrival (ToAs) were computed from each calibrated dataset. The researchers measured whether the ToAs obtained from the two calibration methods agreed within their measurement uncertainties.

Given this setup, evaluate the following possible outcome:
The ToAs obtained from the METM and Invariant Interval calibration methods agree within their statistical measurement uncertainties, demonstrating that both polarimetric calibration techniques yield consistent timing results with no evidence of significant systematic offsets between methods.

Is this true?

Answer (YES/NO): YES